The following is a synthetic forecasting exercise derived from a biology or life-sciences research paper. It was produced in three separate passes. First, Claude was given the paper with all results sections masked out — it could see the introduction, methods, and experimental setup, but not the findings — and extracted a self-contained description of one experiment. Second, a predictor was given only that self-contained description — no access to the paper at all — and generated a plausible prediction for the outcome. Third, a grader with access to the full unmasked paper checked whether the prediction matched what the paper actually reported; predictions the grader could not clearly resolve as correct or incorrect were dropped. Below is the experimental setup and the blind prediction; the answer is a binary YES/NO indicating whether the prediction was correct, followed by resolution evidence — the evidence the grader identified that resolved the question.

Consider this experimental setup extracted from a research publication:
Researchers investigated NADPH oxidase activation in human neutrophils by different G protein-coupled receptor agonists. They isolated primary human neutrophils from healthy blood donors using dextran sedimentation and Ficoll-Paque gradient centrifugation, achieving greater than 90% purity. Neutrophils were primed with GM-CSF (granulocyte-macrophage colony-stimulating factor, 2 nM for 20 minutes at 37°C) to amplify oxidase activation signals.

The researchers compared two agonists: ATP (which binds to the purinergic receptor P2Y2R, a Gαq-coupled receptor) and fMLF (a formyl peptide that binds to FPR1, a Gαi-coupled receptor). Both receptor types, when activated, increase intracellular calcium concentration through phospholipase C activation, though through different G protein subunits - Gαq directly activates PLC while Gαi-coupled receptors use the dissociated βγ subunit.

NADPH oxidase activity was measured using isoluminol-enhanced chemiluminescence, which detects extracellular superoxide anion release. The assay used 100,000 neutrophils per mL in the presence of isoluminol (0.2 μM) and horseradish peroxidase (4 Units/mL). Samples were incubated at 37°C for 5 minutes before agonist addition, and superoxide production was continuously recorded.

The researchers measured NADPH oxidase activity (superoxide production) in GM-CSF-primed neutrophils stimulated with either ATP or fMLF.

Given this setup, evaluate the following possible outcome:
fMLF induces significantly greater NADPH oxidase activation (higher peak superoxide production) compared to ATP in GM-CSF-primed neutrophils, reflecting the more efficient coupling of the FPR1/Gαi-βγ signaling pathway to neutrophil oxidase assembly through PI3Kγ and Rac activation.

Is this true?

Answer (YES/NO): YES